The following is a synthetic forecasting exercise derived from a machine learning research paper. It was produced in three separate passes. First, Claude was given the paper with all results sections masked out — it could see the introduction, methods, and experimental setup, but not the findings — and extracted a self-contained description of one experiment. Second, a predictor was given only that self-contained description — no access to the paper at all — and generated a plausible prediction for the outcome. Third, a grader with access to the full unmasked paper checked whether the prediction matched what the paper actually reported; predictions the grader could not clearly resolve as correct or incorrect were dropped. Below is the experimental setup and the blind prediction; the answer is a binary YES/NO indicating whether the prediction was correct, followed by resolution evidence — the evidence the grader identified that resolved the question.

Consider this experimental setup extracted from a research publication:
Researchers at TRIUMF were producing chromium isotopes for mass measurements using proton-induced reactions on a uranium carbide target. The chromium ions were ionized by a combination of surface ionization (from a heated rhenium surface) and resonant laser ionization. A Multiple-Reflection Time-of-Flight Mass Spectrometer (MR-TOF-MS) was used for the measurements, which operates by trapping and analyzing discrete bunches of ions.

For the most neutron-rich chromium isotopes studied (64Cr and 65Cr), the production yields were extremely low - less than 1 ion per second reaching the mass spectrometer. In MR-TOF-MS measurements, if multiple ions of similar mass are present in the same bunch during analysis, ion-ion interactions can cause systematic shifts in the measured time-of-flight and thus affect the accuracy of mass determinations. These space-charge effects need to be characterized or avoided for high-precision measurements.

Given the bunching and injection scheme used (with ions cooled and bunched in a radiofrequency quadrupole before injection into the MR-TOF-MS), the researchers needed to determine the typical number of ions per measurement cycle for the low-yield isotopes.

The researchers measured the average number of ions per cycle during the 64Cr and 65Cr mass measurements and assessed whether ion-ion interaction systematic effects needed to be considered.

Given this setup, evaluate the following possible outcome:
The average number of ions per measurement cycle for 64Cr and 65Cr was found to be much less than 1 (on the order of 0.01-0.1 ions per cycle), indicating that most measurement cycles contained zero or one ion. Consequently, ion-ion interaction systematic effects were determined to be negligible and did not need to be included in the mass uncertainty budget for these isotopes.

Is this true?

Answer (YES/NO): NO